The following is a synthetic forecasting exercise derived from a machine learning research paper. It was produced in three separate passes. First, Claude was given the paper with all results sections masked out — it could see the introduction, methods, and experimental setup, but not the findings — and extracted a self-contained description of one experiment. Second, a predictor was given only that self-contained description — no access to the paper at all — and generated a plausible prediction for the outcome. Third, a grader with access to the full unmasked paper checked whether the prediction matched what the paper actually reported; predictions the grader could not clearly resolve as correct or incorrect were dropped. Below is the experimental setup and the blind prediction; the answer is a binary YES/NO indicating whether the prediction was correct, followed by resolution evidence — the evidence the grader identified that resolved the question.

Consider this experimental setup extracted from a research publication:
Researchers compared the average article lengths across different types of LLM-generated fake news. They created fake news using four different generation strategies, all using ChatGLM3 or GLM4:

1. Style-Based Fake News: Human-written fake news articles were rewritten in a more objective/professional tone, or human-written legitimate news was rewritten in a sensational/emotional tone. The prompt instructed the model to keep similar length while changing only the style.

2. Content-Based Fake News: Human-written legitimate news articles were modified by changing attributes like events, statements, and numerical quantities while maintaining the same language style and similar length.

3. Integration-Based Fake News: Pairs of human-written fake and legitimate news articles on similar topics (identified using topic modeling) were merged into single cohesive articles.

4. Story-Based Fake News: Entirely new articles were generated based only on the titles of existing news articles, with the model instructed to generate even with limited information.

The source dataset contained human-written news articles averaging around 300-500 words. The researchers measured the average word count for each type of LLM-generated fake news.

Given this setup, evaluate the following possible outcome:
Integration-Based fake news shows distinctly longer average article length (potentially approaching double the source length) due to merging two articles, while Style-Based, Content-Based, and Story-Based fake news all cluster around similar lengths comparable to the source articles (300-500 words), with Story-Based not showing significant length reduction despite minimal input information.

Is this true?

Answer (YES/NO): NO